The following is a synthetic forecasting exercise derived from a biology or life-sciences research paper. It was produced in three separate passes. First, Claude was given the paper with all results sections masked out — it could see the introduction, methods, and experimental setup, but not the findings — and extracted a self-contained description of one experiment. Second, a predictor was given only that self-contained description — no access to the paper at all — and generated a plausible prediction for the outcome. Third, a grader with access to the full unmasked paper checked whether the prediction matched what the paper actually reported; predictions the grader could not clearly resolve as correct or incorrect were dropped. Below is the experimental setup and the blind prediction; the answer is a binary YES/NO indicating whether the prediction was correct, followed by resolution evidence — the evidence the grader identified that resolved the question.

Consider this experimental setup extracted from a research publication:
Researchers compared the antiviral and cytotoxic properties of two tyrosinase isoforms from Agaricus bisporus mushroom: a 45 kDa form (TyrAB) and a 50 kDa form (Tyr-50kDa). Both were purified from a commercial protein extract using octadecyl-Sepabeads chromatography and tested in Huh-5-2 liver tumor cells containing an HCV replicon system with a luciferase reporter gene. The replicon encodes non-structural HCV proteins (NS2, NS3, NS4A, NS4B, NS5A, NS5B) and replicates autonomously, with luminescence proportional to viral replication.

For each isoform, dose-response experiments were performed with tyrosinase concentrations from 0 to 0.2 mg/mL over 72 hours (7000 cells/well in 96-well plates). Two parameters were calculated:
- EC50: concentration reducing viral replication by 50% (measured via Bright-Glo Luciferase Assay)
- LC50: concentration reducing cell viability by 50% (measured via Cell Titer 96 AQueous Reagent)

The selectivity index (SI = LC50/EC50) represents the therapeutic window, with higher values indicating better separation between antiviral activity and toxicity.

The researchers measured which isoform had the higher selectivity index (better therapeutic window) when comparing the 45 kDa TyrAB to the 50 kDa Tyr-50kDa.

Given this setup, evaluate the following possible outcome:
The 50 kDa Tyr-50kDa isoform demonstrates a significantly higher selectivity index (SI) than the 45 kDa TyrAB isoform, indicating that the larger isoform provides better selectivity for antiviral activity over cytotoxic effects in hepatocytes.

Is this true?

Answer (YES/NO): YES